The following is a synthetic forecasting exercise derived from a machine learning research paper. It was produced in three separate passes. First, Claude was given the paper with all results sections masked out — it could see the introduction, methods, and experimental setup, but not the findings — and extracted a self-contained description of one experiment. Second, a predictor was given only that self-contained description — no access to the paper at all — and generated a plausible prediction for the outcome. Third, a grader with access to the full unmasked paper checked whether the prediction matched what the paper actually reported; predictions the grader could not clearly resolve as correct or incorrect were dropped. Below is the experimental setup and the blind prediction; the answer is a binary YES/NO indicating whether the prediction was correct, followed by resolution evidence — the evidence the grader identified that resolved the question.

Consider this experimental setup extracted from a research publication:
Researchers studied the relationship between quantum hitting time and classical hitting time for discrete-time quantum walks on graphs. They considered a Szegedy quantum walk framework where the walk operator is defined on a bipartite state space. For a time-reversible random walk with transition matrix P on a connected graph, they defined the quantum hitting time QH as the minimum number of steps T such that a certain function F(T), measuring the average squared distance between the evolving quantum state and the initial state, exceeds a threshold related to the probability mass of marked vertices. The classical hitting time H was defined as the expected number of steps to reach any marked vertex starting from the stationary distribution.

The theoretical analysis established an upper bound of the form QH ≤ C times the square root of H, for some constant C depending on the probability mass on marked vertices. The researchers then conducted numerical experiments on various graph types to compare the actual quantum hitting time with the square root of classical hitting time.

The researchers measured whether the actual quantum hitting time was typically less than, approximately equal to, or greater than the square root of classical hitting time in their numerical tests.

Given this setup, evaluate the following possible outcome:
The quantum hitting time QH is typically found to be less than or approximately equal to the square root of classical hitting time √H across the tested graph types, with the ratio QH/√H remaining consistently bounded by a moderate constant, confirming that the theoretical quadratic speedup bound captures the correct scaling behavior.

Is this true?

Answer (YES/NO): YES